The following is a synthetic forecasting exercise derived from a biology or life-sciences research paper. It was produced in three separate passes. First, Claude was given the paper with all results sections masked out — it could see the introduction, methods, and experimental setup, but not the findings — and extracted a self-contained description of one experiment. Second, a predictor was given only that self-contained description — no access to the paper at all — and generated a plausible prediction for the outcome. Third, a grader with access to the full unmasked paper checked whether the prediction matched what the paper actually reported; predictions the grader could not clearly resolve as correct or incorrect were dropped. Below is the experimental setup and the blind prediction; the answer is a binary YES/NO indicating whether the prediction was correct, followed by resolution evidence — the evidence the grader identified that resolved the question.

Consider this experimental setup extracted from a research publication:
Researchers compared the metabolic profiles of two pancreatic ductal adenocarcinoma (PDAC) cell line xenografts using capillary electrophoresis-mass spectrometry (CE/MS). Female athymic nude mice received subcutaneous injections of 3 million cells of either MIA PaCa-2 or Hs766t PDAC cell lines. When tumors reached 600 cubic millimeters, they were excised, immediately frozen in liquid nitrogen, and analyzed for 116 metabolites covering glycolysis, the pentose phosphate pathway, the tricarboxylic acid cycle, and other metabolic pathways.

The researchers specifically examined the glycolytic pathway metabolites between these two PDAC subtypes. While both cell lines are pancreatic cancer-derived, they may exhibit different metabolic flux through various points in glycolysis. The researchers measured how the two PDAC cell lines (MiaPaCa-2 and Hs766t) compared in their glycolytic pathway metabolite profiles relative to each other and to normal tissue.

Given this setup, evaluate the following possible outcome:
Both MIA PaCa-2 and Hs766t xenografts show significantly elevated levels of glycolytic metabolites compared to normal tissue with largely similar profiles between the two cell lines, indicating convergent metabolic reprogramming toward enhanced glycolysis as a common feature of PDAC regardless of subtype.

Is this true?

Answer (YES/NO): NO